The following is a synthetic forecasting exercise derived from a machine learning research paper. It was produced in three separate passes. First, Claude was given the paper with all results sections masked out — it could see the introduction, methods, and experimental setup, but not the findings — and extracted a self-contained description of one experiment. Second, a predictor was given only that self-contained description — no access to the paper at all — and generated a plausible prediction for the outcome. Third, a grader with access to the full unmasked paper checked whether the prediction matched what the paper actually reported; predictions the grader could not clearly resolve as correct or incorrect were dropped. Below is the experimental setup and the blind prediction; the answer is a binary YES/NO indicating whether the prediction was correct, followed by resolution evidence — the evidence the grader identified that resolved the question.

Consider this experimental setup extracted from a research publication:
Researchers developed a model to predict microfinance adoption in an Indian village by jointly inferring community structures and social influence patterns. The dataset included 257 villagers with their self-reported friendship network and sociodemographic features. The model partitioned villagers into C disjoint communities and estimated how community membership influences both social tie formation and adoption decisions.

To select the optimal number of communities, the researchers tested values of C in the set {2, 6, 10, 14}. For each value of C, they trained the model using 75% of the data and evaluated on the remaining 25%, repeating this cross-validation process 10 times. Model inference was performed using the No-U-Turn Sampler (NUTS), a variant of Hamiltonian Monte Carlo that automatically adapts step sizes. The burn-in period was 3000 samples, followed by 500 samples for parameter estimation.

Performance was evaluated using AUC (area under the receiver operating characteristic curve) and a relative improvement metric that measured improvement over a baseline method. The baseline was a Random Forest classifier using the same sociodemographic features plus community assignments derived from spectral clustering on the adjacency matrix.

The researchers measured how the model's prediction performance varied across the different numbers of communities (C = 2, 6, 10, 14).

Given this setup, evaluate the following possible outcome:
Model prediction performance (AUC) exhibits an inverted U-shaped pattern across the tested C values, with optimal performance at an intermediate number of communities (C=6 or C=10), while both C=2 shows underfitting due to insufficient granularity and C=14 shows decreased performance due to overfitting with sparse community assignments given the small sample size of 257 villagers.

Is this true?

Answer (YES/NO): YES